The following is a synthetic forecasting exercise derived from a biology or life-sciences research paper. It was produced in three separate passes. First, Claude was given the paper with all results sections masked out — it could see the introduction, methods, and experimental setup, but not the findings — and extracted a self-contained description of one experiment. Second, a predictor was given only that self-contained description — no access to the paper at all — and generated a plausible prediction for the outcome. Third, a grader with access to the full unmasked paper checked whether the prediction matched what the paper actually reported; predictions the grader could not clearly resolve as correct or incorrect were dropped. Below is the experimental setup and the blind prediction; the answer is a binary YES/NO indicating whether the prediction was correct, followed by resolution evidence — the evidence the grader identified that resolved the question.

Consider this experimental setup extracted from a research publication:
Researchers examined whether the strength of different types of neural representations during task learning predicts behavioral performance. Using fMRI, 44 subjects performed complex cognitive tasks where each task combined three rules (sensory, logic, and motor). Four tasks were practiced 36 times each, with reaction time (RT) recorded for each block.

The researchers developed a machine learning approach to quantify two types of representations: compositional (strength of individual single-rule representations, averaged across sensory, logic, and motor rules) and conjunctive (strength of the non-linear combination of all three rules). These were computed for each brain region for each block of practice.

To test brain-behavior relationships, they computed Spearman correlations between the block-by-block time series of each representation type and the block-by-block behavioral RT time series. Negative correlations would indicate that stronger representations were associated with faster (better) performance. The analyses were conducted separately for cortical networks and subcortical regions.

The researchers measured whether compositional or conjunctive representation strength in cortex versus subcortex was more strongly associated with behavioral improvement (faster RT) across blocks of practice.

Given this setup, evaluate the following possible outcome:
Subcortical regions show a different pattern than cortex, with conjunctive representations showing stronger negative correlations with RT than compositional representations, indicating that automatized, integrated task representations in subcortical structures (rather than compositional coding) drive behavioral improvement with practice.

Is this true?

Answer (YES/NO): NO